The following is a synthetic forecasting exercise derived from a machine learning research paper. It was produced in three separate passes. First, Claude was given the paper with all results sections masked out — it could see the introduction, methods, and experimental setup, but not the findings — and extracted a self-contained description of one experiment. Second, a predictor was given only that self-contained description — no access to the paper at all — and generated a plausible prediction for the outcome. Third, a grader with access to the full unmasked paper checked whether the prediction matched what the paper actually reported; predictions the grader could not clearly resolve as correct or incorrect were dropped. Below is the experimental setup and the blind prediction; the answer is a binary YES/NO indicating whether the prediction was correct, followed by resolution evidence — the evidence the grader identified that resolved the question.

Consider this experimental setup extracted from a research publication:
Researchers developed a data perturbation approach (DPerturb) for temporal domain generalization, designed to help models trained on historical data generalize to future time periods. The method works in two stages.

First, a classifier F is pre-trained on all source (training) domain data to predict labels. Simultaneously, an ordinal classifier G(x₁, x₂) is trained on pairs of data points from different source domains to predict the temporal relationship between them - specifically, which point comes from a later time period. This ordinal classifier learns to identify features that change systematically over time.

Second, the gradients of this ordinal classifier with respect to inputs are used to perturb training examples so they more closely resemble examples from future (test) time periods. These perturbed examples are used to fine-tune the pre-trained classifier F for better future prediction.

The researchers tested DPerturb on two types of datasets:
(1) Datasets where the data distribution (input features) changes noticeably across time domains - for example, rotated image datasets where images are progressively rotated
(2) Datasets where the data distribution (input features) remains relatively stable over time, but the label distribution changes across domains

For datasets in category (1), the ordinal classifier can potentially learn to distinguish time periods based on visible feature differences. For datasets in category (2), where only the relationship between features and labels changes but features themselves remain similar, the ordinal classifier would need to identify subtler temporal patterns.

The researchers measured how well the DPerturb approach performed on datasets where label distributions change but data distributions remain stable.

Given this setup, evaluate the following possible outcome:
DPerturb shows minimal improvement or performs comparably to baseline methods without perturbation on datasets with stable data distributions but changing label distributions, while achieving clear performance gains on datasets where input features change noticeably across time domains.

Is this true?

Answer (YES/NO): YES